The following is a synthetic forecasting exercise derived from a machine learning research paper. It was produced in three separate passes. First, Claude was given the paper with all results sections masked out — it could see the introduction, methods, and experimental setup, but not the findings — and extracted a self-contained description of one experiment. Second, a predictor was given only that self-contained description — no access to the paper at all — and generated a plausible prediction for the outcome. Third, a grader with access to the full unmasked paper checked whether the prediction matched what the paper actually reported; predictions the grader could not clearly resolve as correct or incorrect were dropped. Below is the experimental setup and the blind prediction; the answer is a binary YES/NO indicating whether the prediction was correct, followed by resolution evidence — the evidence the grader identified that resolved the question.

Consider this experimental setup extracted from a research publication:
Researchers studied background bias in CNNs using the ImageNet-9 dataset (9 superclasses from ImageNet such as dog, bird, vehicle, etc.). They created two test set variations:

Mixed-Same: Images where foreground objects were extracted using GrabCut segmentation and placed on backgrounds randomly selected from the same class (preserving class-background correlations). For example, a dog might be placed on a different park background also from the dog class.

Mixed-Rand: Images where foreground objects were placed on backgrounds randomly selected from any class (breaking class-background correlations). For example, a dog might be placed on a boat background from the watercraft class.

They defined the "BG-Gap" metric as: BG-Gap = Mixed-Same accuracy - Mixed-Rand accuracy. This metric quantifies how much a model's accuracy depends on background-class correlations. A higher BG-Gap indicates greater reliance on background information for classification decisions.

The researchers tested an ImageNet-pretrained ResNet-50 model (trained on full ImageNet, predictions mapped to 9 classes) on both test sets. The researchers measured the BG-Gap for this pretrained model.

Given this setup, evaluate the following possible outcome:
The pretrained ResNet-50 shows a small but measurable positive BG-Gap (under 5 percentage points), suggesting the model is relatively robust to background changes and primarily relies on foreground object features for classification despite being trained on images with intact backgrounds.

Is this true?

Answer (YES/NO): NO